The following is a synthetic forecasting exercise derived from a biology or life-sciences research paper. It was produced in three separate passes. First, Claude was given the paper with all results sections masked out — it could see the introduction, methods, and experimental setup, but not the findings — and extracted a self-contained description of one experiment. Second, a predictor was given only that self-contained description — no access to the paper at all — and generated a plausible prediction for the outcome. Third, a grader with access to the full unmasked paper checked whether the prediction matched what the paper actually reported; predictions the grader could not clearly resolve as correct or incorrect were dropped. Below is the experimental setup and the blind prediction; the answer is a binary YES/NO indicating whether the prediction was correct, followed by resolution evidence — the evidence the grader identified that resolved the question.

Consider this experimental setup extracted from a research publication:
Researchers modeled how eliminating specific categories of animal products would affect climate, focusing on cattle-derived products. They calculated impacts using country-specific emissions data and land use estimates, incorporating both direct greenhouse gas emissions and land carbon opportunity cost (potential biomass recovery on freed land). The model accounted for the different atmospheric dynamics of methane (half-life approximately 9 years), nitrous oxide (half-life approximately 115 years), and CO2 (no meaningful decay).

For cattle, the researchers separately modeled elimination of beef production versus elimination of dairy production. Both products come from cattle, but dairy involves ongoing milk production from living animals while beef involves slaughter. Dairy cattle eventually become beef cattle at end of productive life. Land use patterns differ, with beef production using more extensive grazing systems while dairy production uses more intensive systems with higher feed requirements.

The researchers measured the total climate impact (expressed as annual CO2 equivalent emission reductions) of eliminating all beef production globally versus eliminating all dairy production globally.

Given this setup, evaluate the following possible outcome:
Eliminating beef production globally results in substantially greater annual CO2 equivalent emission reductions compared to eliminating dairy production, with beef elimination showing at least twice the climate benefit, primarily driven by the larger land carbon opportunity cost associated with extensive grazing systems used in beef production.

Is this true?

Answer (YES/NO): NO